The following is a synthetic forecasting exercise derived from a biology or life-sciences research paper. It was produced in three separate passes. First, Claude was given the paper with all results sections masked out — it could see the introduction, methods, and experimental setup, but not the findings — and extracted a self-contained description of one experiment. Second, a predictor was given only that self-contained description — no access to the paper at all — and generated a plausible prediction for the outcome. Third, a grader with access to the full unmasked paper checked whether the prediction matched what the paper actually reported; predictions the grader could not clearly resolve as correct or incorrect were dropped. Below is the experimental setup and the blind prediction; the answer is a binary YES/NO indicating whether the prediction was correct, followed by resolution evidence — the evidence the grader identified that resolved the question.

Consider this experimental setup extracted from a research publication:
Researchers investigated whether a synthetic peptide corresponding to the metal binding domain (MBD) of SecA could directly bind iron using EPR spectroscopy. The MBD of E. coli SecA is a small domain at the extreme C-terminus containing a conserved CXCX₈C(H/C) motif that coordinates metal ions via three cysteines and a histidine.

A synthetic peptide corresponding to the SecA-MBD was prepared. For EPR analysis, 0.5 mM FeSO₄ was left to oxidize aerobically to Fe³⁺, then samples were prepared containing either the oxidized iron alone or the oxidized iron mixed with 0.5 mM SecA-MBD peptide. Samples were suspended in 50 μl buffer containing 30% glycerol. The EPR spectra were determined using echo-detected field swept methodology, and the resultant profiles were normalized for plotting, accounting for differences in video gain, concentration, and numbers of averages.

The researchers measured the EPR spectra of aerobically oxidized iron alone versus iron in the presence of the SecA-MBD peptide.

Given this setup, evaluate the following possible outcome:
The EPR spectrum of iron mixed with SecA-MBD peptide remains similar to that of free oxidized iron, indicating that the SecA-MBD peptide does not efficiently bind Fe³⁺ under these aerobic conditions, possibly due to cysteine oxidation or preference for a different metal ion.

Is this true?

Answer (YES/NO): NO